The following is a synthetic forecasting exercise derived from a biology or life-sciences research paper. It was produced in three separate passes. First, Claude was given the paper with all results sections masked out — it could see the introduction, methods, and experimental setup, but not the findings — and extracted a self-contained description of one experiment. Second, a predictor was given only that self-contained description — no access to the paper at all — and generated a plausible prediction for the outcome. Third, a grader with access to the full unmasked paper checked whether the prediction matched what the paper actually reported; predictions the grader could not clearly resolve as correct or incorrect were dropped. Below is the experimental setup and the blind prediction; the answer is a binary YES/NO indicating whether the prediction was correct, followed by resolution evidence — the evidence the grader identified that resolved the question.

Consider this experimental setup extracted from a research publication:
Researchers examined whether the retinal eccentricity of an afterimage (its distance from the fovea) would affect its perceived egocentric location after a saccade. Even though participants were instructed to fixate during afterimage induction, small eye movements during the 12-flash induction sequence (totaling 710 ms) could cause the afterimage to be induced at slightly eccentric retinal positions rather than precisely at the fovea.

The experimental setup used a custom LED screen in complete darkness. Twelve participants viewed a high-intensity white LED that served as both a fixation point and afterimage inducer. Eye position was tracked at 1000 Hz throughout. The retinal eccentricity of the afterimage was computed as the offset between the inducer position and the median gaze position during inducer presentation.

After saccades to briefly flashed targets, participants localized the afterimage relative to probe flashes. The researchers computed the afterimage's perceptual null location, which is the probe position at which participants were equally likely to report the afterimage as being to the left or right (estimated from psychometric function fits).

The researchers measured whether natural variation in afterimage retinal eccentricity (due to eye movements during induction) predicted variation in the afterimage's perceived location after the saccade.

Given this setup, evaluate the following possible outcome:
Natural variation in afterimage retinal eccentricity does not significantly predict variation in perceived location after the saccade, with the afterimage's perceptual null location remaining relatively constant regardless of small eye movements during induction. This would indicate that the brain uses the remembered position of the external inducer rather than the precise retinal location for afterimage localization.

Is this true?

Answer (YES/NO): NO